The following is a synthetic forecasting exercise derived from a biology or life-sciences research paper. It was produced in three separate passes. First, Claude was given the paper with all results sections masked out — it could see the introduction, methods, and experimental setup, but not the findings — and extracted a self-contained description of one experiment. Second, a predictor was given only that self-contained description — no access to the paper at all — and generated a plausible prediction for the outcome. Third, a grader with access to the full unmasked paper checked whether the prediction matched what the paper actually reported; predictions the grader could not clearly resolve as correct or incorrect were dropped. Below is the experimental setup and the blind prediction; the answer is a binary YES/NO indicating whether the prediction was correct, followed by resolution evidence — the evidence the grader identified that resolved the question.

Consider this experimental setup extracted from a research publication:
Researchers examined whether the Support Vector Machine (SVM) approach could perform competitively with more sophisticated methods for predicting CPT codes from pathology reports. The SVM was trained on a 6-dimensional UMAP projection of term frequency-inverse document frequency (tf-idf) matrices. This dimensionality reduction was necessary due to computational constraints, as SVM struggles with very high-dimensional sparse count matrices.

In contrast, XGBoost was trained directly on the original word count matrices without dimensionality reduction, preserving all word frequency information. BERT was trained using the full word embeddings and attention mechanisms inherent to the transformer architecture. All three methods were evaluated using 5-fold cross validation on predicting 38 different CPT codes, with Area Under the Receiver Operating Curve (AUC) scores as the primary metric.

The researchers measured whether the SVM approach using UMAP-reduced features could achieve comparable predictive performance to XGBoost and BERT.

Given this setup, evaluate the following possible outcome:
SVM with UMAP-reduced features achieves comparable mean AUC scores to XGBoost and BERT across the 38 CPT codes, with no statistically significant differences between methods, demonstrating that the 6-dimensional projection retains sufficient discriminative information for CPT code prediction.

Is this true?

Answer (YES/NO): NO